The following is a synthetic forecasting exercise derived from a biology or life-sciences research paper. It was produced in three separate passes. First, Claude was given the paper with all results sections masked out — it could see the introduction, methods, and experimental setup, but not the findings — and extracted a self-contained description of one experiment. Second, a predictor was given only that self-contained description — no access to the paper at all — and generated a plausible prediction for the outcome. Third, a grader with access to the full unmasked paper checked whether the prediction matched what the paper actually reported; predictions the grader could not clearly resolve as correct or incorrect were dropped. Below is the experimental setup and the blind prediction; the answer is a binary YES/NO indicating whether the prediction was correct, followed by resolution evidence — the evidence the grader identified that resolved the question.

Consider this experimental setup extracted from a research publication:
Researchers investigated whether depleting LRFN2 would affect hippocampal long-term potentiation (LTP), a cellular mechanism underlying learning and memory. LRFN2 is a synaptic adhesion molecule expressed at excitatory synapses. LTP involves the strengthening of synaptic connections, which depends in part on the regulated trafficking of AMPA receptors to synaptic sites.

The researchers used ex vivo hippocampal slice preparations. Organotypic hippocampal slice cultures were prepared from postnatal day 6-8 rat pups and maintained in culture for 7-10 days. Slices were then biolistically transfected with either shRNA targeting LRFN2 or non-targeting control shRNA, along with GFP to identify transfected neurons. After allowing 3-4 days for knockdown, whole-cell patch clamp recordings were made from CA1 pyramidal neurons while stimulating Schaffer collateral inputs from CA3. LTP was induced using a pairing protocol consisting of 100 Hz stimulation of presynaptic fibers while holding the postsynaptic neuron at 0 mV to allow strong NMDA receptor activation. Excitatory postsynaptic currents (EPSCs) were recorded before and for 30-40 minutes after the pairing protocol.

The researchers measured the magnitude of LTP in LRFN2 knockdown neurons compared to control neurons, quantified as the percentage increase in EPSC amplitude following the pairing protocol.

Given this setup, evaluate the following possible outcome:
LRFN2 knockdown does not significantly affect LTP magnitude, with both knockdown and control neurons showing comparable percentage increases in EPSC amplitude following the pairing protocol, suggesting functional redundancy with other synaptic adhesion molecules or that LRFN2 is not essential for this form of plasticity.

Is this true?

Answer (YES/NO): NO